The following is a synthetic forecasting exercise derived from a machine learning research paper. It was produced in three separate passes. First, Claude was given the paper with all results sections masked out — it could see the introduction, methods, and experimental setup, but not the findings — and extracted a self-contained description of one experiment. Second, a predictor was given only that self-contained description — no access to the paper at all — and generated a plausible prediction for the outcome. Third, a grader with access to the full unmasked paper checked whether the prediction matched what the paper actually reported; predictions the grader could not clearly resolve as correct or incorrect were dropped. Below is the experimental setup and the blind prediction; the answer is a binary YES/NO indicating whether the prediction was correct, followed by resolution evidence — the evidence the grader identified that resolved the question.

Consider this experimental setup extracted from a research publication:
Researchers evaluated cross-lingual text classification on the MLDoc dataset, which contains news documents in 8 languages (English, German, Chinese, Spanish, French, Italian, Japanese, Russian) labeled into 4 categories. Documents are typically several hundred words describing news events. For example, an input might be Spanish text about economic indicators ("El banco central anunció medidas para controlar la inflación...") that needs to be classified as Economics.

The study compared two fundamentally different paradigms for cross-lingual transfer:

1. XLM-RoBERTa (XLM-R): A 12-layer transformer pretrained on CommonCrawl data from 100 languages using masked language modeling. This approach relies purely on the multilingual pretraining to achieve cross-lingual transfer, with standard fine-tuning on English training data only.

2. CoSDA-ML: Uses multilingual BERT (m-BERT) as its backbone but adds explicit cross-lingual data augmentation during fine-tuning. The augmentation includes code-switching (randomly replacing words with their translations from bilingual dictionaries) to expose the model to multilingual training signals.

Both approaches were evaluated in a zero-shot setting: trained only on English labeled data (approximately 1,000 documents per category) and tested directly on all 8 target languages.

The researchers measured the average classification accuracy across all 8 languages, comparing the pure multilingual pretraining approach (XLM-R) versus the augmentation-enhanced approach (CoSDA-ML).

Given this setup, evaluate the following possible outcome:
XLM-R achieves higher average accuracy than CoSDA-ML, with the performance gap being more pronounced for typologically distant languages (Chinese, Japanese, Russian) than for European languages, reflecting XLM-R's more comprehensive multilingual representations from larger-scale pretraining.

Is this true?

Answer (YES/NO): NO